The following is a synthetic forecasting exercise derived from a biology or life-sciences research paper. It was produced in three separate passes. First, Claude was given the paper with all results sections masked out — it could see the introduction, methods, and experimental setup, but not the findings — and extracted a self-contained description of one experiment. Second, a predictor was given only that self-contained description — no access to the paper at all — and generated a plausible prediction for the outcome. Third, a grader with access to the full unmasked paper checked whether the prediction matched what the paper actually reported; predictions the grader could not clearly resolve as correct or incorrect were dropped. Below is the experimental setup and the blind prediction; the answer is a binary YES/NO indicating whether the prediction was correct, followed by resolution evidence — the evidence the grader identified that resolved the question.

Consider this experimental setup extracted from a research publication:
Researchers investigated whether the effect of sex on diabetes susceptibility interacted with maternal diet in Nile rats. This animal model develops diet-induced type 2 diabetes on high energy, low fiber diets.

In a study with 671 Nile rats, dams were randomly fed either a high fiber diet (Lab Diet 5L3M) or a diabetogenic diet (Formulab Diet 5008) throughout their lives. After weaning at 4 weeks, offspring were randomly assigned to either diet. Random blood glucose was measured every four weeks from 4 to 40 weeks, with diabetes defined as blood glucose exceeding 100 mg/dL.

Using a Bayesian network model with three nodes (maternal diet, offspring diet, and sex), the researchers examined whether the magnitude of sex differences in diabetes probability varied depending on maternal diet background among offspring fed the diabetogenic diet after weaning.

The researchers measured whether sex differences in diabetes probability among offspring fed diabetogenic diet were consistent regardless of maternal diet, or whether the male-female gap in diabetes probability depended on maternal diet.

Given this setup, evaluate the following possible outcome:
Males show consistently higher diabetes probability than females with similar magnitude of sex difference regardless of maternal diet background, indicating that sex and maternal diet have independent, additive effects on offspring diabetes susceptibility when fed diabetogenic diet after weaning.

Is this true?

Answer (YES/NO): NO